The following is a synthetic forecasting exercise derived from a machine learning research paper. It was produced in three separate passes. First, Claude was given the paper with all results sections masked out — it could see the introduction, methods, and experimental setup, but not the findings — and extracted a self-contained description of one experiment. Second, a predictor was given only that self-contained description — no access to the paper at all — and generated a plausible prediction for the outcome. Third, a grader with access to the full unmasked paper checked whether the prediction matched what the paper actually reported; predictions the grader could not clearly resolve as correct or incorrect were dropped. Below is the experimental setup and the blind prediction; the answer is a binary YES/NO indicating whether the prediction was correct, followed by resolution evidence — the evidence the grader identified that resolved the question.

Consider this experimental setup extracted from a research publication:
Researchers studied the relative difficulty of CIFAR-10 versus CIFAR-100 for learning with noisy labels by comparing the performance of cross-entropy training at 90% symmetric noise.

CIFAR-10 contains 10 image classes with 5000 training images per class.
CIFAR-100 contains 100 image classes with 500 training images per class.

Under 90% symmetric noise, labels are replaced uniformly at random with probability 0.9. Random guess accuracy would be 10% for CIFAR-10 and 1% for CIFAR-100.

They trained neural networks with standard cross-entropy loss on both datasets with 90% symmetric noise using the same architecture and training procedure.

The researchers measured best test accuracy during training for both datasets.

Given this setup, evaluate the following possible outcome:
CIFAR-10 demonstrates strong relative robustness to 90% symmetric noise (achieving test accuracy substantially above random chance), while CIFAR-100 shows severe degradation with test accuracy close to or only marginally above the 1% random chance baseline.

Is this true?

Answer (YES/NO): NO